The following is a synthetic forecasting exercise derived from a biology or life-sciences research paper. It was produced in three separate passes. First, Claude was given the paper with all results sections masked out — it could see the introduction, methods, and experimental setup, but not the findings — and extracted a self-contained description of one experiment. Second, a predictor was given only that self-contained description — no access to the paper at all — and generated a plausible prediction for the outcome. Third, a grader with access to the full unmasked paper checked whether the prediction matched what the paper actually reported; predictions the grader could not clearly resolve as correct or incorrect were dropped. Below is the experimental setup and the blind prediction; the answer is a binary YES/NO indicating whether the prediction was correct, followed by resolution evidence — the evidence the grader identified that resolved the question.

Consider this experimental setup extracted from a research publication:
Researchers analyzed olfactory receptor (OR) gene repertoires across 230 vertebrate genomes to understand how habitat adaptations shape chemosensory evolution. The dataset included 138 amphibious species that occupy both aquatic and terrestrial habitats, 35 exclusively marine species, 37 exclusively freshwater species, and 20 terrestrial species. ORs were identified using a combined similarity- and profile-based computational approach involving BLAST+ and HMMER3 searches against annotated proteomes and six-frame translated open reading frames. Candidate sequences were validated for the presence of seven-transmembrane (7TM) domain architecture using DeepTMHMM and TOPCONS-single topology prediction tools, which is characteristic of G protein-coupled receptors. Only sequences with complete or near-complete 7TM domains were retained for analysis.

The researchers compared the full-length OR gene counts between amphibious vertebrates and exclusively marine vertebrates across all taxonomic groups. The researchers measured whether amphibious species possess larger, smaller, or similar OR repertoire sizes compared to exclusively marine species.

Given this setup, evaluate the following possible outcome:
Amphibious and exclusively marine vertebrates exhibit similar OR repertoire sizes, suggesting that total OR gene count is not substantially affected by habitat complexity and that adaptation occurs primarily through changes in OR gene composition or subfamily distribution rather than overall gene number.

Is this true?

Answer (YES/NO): NO